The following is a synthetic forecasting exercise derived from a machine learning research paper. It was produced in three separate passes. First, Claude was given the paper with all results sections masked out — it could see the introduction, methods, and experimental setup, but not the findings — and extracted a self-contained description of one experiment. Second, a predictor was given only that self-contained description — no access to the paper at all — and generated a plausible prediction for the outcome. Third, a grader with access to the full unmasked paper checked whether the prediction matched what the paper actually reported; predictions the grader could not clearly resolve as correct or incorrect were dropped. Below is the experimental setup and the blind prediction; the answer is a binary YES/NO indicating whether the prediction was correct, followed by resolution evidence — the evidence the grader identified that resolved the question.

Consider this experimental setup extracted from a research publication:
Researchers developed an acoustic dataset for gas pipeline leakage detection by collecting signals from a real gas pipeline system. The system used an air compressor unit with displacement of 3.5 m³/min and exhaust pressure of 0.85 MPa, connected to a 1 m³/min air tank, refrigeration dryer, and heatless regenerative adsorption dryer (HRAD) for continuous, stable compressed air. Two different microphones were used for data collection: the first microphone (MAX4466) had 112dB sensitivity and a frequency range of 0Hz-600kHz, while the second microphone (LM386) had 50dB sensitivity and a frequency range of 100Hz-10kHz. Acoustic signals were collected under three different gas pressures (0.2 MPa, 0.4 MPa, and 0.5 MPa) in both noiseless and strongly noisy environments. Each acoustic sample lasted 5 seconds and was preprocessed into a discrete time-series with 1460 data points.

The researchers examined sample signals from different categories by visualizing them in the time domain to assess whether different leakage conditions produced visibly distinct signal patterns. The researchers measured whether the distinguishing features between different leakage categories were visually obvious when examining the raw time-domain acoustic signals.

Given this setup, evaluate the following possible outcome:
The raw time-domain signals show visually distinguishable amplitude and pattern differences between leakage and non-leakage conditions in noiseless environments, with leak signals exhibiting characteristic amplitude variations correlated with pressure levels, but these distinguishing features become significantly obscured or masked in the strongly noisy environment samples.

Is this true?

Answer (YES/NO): NO